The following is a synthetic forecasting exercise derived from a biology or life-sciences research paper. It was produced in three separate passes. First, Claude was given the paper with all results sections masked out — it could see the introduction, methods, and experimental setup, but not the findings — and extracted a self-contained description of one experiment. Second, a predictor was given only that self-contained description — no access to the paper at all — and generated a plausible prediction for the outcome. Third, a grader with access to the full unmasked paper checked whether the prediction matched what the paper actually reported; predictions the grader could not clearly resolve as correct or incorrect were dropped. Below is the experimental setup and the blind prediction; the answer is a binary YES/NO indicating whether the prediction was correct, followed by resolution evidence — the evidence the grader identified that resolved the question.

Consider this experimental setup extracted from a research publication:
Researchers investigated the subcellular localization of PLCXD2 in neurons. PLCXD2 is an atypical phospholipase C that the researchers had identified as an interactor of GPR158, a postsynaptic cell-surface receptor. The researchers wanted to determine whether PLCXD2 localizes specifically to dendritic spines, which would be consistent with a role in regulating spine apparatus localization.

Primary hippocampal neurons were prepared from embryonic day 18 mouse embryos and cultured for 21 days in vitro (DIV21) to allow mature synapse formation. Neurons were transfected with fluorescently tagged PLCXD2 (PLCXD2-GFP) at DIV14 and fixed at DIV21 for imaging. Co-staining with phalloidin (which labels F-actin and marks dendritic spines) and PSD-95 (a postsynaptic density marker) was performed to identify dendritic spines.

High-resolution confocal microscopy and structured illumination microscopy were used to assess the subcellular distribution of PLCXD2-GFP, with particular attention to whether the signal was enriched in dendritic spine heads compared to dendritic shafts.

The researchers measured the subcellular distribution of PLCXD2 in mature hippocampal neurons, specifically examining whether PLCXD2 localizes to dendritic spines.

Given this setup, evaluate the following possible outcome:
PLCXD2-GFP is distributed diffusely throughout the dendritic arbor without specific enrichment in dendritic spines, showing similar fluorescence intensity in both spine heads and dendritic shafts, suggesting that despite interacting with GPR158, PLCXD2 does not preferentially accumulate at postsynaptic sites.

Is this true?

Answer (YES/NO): NO